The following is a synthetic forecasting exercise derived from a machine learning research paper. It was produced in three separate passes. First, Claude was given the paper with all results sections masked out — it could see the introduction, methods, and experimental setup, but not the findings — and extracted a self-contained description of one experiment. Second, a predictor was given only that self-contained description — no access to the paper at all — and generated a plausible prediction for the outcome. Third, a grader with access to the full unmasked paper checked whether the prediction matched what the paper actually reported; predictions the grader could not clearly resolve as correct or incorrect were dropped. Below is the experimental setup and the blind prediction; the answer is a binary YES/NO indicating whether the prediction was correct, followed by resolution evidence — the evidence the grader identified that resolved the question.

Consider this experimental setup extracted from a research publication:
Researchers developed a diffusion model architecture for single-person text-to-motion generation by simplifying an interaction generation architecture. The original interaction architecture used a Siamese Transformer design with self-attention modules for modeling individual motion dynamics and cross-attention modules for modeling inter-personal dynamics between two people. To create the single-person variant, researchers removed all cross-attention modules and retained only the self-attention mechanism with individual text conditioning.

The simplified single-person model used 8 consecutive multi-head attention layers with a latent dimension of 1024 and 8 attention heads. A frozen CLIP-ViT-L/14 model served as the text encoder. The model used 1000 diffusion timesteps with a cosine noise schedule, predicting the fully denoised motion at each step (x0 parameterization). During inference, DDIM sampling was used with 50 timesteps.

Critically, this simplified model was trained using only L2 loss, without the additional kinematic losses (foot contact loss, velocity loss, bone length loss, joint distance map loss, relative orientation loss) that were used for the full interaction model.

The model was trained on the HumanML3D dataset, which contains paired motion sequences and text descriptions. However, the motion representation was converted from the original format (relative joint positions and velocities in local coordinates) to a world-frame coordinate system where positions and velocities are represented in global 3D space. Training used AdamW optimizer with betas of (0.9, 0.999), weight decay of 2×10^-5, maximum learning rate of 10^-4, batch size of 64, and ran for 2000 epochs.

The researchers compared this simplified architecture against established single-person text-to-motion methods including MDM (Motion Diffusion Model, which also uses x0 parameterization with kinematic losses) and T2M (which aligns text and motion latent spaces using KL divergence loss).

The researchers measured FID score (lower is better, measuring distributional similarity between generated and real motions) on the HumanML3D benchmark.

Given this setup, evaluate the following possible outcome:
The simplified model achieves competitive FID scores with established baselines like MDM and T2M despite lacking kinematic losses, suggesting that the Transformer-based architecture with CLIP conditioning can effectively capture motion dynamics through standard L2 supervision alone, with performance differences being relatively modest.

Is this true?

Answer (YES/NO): NO